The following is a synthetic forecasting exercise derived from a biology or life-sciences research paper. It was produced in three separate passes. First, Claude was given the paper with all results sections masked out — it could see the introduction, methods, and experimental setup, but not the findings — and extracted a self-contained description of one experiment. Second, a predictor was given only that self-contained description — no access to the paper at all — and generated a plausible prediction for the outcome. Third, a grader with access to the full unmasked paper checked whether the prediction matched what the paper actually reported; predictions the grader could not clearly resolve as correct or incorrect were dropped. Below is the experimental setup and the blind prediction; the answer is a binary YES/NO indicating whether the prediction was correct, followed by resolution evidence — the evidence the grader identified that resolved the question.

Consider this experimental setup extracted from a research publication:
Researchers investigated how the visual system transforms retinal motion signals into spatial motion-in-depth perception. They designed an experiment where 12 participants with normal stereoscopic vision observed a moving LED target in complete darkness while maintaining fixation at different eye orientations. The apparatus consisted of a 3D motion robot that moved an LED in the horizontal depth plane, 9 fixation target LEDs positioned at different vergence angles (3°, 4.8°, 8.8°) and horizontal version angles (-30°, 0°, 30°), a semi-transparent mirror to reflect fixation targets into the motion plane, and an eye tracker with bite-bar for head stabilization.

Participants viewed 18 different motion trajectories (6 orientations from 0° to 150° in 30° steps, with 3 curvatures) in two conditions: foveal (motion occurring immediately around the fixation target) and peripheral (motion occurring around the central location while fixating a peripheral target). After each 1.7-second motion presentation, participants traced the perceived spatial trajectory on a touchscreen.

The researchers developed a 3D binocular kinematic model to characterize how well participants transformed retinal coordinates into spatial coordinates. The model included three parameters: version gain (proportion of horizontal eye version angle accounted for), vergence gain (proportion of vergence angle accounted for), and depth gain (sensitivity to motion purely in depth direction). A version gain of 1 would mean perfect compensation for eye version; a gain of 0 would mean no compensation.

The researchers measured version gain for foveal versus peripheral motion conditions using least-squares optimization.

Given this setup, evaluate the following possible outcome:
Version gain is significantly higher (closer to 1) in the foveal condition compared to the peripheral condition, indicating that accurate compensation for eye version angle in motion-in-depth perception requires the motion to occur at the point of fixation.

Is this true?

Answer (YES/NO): NO